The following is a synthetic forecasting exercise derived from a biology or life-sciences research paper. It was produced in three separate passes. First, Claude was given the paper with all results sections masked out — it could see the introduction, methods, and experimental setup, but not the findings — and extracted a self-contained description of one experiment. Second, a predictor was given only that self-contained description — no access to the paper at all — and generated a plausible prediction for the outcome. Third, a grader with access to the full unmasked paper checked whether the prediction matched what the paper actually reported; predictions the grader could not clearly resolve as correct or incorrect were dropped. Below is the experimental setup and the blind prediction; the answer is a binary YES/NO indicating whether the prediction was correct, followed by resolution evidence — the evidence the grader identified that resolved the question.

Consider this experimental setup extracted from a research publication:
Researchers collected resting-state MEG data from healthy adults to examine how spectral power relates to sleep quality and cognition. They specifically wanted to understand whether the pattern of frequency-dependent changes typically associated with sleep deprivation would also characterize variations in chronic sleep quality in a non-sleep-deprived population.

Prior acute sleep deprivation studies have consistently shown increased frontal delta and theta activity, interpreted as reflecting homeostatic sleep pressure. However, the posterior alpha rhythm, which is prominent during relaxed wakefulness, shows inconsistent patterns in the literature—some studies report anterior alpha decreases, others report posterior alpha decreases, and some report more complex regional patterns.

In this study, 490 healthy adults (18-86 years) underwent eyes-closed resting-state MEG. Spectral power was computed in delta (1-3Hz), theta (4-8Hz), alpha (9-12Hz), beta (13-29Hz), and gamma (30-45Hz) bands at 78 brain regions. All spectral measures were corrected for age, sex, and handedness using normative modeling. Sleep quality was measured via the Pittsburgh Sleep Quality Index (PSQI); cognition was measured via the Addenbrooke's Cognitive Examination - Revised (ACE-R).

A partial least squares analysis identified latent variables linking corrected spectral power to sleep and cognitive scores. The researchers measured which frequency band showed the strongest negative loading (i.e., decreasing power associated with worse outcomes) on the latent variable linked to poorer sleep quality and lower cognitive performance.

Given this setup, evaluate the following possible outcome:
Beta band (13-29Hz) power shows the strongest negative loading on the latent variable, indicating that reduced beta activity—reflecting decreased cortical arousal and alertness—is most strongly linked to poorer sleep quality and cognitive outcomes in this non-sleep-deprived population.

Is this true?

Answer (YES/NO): NO